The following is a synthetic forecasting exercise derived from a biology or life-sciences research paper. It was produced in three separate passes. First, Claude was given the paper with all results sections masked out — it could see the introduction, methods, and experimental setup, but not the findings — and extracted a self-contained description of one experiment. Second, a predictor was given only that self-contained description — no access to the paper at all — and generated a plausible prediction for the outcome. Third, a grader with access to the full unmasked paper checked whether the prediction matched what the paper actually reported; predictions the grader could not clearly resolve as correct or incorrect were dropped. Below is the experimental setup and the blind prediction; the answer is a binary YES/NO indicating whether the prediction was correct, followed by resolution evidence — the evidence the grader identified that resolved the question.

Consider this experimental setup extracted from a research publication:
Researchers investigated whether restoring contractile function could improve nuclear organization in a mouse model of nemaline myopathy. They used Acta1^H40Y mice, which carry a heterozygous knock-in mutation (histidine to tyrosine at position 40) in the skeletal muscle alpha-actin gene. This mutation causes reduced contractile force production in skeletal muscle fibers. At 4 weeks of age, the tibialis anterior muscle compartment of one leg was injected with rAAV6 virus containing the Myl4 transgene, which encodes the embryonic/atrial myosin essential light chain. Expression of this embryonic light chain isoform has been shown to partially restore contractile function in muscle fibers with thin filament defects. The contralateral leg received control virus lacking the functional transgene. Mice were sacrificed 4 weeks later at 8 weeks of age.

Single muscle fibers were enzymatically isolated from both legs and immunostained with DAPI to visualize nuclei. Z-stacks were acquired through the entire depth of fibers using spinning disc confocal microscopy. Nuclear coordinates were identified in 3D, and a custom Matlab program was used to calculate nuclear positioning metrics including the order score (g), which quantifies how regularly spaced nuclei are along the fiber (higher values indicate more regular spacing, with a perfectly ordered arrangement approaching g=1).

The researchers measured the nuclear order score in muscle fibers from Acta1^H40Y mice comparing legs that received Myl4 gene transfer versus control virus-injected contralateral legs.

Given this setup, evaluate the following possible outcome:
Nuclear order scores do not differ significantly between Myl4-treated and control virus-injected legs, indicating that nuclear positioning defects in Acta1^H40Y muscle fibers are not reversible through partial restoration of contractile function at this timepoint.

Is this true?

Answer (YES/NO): NO